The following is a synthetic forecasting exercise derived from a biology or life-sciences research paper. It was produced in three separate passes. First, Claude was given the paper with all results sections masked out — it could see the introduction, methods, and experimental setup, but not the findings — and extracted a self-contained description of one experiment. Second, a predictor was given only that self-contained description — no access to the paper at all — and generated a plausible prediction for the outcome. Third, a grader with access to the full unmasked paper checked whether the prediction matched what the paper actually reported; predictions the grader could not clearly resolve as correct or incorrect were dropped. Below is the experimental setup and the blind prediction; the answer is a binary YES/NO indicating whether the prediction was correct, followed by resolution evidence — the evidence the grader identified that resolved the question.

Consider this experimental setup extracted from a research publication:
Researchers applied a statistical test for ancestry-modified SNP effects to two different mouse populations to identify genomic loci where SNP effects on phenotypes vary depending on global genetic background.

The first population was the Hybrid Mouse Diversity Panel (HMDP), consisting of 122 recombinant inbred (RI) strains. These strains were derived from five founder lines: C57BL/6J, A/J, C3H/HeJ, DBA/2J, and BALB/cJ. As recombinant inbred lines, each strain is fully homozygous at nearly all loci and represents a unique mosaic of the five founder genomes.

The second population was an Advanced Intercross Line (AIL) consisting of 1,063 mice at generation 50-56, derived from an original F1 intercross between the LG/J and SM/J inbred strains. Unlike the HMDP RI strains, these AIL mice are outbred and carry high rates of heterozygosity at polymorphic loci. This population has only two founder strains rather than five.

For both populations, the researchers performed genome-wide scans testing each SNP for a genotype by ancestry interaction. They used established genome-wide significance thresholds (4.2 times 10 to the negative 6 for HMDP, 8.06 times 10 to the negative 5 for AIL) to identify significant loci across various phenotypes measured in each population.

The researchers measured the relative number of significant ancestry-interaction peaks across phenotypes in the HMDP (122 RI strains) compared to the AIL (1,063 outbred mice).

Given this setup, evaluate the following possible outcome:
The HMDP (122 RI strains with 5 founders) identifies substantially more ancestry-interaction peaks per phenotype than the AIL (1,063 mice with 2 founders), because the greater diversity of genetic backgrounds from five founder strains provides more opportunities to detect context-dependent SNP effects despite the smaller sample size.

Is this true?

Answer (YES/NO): YES